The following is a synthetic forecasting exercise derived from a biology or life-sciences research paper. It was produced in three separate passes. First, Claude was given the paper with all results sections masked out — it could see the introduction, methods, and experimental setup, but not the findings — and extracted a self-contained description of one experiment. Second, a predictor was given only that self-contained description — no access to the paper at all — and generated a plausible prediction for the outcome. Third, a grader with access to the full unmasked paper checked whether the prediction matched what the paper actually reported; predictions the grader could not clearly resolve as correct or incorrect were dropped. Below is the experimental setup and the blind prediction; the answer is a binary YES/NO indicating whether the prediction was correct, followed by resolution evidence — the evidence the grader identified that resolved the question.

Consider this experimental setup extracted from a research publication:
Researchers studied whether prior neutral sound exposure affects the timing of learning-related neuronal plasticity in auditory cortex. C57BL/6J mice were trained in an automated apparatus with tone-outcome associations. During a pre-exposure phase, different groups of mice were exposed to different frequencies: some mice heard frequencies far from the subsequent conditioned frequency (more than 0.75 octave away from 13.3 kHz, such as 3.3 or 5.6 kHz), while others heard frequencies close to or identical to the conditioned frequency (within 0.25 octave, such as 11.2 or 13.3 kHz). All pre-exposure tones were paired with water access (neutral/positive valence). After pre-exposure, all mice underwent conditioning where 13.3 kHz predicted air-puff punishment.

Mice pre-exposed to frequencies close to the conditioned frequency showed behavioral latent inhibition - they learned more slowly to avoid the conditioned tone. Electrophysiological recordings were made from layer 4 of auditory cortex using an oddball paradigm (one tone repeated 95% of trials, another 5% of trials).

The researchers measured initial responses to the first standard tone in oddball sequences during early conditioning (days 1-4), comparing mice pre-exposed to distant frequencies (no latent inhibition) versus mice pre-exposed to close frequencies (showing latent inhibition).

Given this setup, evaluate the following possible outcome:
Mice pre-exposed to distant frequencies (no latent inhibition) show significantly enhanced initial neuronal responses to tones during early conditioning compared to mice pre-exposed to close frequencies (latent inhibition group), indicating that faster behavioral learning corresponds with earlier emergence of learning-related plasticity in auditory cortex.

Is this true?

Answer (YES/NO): YES